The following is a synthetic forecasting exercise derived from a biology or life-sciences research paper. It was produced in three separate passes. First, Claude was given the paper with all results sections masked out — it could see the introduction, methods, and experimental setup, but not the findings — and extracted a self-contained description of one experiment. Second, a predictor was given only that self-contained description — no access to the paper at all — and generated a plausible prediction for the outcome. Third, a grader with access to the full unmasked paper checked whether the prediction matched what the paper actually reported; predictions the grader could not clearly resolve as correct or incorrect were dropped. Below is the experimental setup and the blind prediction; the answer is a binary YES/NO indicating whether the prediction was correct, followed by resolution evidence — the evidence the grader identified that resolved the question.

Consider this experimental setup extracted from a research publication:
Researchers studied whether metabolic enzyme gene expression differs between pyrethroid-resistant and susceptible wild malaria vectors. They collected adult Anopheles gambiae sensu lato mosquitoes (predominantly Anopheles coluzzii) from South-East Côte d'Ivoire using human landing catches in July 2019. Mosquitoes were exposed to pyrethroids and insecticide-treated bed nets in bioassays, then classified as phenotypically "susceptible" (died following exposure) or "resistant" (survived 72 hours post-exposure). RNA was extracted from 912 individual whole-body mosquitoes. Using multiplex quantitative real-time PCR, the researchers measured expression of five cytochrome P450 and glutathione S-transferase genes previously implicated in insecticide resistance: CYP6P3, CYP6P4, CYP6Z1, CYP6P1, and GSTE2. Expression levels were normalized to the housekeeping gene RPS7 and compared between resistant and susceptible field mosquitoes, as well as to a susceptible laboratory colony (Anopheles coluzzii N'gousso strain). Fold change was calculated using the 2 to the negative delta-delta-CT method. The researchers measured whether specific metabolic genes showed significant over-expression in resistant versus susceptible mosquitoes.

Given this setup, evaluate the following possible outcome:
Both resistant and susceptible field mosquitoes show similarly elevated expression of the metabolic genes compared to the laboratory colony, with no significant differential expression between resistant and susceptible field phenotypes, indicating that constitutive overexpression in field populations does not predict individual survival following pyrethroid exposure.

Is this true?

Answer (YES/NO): NO